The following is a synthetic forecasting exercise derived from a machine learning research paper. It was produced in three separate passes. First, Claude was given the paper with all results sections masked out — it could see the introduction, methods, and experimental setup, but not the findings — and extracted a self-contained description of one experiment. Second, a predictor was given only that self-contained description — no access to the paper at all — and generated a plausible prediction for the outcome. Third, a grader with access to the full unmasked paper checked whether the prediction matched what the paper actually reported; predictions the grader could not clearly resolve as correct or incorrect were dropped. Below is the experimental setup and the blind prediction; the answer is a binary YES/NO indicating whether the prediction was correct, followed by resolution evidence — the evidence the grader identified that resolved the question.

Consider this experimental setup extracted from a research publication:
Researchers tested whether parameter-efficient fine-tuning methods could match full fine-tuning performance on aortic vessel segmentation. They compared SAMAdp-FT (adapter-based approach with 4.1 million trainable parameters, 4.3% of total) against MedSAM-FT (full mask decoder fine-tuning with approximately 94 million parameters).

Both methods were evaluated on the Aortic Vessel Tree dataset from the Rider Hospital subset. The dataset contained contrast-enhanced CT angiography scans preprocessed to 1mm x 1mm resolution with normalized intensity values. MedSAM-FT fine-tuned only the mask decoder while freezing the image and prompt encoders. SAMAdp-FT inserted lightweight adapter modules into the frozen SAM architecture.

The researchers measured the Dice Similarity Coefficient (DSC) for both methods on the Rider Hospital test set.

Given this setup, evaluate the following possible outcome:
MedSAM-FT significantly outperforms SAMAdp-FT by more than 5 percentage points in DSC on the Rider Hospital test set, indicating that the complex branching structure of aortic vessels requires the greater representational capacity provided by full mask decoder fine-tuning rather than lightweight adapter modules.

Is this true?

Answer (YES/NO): NO